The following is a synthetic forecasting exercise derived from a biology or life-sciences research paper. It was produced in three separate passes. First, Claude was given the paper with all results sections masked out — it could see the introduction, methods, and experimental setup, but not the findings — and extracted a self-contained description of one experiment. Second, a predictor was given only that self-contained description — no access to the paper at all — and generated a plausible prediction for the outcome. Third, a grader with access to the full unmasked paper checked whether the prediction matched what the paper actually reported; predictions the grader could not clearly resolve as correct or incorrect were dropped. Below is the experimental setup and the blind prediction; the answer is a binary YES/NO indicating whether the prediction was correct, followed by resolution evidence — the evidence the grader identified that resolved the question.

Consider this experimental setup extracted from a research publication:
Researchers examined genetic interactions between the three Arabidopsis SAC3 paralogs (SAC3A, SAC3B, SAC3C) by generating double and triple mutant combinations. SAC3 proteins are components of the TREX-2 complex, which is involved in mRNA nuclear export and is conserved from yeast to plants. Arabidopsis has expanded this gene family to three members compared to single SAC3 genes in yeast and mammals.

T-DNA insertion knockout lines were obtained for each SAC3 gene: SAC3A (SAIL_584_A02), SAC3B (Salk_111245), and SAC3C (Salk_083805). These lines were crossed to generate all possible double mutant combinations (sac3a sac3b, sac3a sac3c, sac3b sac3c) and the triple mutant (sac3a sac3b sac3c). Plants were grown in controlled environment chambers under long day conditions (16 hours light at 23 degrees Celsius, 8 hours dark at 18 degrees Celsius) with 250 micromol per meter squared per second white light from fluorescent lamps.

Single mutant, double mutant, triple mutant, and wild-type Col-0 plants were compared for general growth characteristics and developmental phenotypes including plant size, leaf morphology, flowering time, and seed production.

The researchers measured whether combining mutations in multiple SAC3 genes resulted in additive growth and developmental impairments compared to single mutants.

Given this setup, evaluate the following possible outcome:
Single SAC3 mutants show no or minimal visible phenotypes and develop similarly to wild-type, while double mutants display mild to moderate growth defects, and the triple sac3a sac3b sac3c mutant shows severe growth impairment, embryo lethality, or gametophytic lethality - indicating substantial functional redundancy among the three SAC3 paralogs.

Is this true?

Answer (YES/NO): NO